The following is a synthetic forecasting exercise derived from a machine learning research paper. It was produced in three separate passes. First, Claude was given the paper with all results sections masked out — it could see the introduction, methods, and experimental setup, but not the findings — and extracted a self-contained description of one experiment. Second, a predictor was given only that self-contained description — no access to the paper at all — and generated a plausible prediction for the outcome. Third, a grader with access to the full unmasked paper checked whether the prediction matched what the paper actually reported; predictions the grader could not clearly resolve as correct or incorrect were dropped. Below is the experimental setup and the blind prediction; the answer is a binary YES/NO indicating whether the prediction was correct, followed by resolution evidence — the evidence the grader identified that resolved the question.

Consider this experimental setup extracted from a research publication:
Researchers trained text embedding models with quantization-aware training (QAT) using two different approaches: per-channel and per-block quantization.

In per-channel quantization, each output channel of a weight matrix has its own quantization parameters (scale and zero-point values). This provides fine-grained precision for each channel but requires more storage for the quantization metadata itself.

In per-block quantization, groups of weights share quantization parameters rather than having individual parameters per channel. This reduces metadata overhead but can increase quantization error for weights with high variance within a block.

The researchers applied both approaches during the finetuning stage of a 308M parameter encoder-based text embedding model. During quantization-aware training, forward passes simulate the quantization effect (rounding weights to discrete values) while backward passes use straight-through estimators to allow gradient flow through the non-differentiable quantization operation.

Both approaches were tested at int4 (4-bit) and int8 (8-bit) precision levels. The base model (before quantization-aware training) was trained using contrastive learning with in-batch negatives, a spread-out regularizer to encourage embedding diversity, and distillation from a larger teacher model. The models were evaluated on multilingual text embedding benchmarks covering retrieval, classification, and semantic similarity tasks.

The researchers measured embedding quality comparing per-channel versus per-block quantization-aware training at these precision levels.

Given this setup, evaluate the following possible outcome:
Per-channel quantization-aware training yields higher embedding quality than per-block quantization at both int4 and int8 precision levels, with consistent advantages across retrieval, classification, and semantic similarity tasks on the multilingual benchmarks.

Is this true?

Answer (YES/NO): NO